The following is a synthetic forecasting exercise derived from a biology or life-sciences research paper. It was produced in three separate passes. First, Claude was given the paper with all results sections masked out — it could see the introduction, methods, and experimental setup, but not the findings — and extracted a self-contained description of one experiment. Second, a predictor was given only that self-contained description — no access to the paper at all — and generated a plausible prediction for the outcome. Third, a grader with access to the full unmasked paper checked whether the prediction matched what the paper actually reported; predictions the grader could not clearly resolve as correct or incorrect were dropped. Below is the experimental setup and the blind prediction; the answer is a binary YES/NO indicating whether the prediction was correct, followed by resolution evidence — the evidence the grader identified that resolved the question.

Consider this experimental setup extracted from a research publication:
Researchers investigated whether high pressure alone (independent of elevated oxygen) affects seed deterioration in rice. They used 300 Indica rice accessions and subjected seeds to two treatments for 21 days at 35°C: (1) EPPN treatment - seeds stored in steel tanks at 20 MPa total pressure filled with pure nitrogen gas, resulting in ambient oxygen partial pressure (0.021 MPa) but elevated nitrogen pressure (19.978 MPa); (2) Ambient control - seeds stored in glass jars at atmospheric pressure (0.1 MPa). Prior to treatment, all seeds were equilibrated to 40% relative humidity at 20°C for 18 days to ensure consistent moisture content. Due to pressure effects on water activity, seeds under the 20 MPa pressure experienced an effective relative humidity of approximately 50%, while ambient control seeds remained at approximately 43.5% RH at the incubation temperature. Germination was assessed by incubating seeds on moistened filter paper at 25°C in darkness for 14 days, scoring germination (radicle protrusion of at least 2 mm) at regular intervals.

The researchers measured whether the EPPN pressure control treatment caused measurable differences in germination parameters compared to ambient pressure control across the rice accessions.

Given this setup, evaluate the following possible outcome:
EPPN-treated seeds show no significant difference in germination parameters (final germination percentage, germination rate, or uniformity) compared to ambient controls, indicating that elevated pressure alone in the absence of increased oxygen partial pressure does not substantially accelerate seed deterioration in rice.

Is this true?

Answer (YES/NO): NO